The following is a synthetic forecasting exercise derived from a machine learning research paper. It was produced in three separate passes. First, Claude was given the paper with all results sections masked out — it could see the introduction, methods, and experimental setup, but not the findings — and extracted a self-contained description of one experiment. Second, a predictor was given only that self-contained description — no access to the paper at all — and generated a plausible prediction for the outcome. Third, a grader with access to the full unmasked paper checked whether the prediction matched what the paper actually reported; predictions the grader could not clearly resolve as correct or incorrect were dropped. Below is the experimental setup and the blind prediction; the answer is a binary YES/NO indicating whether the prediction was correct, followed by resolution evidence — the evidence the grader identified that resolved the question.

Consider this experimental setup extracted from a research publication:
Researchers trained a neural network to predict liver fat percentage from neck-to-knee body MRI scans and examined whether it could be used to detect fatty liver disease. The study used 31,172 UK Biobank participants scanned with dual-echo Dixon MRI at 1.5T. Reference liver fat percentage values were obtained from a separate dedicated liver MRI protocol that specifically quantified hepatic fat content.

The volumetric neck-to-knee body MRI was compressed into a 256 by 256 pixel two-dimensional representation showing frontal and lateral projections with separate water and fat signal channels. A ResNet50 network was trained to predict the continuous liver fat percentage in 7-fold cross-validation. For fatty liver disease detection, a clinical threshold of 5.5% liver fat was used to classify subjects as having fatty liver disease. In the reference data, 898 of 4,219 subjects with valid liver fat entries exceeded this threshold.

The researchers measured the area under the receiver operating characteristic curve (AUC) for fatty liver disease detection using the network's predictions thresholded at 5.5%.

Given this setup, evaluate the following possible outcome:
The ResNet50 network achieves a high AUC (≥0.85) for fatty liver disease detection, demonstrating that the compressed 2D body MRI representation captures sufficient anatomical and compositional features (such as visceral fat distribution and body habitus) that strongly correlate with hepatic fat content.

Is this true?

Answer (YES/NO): YES